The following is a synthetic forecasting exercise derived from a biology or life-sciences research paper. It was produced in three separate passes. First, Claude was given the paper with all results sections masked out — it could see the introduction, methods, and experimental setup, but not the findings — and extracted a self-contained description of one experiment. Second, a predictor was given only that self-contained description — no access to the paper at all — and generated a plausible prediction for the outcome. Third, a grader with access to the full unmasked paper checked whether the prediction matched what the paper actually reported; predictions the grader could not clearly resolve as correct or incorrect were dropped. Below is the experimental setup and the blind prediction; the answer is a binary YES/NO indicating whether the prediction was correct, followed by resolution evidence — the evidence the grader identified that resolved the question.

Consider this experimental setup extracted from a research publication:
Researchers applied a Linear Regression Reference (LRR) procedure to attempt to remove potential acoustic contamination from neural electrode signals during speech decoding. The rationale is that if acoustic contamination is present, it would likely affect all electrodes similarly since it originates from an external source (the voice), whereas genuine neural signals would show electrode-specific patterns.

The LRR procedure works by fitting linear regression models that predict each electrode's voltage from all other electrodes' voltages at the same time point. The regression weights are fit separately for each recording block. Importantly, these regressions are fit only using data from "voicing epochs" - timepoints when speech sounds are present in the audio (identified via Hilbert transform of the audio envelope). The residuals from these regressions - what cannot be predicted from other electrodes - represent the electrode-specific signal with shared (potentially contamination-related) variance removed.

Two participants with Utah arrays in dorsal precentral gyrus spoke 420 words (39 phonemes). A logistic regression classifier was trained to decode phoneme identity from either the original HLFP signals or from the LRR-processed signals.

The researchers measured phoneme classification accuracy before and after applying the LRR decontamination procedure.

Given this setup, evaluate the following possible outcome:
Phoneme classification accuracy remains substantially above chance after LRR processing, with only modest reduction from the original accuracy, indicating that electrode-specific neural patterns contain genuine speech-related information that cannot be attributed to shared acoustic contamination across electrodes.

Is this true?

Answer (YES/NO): YES